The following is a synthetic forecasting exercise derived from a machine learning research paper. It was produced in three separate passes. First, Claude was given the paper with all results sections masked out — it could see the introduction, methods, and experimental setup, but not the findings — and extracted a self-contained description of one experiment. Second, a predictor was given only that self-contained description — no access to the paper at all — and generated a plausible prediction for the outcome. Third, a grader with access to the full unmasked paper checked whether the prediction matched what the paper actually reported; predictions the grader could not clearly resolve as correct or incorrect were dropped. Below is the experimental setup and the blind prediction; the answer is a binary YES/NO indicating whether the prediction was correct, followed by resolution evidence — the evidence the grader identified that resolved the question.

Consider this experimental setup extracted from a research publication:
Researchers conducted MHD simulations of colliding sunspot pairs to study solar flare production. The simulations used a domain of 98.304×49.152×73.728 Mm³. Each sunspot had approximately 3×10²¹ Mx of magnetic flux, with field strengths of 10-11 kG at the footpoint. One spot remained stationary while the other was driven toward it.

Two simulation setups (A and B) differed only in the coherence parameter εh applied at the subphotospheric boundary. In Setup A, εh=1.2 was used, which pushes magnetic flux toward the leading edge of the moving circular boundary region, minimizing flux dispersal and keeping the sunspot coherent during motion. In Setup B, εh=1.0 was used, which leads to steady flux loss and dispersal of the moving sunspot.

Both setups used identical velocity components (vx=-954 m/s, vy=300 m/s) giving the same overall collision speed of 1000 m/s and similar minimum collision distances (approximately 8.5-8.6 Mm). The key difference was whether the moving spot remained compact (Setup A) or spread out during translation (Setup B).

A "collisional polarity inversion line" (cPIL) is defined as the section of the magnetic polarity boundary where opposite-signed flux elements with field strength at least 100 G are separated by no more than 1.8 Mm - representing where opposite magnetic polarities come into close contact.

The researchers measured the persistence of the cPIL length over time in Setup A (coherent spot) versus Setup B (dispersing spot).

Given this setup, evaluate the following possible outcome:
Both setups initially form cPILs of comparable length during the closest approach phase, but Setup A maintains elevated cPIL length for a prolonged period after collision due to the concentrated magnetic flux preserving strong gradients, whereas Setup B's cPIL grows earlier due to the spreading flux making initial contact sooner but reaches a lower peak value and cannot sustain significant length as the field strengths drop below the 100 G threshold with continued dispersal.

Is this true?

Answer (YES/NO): NO